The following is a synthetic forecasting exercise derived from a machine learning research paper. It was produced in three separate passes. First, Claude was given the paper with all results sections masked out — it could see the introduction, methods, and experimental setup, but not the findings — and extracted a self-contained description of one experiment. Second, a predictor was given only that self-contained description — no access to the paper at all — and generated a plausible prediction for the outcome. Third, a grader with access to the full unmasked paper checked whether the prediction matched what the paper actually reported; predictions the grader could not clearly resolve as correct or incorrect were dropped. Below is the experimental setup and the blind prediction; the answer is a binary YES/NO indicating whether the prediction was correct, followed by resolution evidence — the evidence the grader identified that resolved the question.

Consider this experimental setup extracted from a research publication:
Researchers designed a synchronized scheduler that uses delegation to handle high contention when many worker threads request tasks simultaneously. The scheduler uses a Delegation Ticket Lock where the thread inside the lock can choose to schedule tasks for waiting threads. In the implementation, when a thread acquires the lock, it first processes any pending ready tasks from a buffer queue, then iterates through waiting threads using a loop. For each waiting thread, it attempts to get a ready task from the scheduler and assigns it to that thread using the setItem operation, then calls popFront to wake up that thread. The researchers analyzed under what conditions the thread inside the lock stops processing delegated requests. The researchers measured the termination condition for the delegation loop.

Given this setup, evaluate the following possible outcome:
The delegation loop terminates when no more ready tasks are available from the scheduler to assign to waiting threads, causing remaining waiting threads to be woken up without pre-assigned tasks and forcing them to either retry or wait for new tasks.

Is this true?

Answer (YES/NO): NO